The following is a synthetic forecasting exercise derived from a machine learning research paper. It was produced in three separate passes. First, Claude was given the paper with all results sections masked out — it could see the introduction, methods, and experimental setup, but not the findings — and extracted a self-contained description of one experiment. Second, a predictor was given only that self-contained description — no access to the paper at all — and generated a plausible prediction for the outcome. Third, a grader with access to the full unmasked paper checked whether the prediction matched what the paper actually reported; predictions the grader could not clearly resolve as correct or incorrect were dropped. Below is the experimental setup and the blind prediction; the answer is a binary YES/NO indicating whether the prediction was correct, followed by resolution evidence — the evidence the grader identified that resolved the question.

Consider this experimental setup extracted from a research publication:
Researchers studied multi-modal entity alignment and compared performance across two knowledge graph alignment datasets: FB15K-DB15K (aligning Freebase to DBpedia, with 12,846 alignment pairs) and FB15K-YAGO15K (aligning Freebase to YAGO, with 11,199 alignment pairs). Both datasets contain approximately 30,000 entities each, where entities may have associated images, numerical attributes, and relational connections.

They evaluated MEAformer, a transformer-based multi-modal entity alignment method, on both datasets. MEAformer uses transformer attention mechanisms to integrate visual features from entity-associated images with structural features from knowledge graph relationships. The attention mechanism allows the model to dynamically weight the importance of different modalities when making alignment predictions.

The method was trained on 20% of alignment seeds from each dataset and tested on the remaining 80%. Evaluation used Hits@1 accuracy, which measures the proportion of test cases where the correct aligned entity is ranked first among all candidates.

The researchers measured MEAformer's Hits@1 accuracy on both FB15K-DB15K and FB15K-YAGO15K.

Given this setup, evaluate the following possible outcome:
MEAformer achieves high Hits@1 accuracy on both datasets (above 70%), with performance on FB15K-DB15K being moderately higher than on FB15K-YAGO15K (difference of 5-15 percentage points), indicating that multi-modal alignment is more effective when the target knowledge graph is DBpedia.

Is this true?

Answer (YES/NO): NO